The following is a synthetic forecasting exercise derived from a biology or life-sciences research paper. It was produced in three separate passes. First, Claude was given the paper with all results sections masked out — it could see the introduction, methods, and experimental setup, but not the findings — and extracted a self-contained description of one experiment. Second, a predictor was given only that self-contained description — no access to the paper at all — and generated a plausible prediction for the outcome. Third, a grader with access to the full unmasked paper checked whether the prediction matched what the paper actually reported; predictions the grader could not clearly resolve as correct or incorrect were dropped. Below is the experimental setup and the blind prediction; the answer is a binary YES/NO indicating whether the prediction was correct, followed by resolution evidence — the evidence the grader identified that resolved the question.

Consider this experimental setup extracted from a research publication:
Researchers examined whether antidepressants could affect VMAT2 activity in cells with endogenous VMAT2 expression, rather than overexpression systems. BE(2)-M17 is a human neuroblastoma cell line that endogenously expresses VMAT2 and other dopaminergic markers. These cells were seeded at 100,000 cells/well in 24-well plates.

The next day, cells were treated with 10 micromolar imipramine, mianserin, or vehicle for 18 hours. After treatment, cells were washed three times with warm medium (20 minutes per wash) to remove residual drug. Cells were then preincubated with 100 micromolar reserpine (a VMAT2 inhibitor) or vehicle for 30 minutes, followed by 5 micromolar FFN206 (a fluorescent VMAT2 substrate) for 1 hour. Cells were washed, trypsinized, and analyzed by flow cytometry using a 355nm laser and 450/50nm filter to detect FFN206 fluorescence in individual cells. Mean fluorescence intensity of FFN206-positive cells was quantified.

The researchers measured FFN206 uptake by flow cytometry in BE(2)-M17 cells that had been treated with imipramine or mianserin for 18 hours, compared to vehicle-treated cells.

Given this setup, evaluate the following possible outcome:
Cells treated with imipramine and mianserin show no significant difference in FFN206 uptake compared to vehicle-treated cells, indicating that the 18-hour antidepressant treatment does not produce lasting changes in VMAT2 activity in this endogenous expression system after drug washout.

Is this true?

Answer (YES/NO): NO